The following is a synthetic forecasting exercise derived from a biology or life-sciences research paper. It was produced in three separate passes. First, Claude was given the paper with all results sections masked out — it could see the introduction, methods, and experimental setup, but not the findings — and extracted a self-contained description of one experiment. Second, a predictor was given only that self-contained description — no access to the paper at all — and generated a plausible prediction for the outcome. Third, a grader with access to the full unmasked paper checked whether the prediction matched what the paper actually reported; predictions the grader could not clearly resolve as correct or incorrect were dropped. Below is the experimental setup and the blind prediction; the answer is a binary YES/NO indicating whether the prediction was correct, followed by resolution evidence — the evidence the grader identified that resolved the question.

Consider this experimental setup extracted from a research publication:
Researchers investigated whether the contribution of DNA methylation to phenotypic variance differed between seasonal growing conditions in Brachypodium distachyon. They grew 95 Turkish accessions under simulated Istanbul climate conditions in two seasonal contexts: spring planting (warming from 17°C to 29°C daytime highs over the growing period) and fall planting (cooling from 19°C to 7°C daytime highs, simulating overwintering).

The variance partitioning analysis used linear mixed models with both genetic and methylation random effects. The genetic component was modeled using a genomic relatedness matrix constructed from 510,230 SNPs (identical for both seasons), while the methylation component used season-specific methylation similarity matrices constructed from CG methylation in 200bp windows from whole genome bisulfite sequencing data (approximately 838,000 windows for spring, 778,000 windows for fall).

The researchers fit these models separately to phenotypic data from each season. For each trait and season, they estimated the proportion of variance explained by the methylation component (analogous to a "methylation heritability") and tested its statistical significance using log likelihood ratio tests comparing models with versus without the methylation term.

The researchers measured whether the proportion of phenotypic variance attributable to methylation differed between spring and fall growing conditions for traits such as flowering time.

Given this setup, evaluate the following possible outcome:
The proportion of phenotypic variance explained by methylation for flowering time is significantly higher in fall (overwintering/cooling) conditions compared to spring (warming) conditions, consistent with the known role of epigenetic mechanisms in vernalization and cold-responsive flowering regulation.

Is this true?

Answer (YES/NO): NO